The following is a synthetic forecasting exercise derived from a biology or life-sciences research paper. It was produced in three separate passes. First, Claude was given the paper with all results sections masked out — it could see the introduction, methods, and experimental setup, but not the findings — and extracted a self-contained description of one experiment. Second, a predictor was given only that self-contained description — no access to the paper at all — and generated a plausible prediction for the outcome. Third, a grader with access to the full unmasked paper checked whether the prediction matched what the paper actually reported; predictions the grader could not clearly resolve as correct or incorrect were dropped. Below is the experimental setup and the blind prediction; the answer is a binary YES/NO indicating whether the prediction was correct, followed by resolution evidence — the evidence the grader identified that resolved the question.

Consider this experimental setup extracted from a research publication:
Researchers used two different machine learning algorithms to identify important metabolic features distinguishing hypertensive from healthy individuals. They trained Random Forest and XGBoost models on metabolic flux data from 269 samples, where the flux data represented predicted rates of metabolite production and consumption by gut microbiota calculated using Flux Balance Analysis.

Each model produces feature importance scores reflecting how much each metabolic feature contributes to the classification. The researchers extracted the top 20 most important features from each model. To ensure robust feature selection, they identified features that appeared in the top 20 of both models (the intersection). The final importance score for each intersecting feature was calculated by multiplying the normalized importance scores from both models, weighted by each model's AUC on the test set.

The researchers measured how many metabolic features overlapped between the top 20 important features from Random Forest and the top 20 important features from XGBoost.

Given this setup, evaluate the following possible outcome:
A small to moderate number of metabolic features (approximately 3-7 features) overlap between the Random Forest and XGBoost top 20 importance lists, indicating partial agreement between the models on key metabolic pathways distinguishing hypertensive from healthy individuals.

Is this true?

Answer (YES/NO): NO